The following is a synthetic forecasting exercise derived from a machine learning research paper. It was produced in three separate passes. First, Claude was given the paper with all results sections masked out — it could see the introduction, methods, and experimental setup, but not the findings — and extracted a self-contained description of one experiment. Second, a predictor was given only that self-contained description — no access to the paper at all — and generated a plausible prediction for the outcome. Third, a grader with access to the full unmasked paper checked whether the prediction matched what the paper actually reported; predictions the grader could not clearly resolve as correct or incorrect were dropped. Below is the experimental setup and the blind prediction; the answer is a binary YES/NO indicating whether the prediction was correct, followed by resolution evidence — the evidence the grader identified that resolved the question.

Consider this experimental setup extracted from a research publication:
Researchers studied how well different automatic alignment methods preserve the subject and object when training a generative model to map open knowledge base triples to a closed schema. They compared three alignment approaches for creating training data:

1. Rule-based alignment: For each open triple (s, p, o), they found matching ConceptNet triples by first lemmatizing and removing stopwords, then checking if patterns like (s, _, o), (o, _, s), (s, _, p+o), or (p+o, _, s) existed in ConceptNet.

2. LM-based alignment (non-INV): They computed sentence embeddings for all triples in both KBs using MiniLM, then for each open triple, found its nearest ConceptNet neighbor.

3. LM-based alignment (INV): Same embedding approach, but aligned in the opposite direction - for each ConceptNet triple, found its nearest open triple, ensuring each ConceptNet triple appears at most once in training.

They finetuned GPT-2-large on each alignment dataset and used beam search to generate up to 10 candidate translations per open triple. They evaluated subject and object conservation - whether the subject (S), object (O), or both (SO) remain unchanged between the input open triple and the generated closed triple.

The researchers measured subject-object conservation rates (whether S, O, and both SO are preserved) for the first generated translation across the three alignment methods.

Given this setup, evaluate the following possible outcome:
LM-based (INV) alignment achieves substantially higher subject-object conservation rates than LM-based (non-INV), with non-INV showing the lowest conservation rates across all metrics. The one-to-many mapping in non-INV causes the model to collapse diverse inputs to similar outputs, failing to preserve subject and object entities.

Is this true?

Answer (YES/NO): YES